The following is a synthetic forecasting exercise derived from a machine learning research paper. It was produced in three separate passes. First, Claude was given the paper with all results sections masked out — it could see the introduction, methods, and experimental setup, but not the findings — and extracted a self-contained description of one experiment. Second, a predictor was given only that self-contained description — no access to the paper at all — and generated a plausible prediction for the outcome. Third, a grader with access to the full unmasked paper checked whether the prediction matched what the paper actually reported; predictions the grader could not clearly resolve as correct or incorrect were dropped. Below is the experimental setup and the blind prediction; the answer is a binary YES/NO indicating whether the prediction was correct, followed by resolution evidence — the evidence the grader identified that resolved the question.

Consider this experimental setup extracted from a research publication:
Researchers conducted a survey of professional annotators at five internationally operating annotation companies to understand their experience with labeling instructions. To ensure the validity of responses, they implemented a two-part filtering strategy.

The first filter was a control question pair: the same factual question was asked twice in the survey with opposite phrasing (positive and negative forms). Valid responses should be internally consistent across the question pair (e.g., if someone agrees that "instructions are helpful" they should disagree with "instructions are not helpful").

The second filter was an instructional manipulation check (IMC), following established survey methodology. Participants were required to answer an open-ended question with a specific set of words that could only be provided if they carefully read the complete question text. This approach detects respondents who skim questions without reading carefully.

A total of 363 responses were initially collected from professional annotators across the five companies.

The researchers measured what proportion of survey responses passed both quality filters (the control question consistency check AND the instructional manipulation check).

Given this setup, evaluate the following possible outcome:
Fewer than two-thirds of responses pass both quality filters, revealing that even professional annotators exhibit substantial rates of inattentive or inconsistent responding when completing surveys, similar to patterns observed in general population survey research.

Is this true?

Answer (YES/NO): NO